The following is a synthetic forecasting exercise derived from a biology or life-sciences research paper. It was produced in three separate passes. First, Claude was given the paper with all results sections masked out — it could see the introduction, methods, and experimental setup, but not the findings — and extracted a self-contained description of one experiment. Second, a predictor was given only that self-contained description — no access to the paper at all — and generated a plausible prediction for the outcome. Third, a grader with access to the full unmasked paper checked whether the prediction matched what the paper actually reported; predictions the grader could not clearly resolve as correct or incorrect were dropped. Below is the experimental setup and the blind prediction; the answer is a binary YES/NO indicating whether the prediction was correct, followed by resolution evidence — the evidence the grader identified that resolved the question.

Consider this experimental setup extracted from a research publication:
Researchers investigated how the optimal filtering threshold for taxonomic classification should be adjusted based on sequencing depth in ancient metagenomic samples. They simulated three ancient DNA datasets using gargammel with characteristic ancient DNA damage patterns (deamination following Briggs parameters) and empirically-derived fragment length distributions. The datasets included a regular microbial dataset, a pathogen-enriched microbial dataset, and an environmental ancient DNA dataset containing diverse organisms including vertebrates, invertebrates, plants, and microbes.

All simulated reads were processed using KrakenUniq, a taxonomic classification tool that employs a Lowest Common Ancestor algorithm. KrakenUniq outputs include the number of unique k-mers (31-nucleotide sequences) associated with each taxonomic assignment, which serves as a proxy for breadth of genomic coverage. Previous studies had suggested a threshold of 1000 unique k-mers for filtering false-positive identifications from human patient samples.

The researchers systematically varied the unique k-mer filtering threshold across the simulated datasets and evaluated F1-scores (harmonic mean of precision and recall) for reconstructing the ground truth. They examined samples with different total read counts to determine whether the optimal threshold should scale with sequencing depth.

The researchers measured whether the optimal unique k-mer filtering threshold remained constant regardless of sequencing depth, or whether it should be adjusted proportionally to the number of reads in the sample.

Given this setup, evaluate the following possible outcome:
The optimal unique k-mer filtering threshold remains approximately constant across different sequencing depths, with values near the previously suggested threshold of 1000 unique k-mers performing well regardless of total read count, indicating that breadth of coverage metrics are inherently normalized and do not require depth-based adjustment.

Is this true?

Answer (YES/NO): NO